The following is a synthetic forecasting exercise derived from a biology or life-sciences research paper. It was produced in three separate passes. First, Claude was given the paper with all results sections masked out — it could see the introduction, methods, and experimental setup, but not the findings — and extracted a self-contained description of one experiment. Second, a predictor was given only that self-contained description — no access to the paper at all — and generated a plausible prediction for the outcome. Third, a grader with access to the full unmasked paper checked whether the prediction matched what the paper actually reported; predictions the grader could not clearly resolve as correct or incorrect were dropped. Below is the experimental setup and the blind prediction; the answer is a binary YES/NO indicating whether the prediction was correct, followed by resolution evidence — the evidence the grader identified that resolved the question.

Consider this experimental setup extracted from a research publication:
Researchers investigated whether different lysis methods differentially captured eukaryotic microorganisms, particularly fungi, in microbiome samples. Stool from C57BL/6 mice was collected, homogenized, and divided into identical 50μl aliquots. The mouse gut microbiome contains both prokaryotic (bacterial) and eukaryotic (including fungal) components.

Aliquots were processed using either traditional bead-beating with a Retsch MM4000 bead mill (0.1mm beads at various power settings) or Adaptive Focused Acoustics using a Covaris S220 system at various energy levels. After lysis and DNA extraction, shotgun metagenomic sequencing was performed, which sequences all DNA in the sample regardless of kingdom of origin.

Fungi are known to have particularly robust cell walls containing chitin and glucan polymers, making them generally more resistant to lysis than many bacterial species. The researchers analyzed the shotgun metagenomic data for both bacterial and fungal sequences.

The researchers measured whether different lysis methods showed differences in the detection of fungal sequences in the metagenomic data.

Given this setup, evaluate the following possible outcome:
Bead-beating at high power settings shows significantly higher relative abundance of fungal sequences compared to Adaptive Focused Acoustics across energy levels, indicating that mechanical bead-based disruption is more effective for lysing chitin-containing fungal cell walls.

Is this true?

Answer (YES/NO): NO